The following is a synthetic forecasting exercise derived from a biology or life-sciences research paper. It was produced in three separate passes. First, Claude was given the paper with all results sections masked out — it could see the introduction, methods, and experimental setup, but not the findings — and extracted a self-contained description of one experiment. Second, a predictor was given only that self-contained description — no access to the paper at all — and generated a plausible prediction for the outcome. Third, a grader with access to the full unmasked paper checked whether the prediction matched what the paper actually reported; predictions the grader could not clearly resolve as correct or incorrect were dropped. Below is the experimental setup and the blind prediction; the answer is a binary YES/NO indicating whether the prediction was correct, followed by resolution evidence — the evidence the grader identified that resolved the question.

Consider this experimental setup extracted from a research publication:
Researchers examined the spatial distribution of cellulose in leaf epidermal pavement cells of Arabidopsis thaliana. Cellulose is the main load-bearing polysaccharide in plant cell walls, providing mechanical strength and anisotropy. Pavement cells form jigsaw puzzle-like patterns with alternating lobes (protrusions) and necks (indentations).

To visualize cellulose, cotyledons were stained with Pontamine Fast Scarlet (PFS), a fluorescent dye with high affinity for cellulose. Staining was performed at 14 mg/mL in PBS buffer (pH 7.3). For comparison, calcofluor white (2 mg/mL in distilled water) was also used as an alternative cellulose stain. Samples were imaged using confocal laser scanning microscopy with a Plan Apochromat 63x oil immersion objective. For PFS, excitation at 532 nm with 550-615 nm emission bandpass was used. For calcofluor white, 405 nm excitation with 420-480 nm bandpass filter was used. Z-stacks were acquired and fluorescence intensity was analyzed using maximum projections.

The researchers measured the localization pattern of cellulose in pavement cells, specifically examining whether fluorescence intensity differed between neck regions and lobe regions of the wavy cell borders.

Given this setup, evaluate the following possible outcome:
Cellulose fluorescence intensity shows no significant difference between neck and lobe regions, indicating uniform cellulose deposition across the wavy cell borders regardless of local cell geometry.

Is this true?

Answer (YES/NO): NO